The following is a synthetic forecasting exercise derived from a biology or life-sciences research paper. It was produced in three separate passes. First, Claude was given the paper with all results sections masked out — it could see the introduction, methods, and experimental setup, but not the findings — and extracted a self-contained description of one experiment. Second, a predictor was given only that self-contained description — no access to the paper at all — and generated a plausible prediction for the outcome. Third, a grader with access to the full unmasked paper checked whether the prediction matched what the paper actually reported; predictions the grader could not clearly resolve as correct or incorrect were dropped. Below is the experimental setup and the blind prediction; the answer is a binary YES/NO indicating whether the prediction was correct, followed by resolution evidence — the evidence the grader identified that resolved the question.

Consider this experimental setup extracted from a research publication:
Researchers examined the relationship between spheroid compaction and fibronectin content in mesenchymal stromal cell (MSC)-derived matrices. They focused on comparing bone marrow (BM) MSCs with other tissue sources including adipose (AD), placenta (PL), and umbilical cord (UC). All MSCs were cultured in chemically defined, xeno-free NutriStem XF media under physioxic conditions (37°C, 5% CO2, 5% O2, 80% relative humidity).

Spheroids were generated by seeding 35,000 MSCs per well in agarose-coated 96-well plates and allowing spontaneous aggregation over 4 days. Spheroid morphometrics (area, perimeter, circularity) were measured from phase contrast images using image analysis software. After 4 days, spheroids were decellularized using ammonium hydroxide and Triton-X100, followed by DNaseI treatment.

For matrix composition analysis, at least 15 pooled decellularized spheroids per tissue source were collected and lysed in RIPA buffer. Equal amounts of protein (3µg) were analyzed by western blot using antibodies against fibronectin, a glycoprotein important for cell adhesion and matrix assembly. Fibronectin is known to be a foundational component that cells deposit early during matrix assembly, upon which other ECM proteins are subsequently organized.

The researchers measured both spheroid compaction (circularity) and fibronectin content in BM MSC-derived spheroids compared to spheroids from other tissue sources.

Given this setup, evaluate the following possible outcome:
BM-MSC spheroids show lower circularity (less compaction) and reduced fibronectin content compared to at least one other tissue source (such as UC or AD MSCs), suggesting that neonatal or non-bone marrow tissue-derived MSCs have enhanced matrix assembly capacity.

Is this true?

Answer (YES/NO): NO